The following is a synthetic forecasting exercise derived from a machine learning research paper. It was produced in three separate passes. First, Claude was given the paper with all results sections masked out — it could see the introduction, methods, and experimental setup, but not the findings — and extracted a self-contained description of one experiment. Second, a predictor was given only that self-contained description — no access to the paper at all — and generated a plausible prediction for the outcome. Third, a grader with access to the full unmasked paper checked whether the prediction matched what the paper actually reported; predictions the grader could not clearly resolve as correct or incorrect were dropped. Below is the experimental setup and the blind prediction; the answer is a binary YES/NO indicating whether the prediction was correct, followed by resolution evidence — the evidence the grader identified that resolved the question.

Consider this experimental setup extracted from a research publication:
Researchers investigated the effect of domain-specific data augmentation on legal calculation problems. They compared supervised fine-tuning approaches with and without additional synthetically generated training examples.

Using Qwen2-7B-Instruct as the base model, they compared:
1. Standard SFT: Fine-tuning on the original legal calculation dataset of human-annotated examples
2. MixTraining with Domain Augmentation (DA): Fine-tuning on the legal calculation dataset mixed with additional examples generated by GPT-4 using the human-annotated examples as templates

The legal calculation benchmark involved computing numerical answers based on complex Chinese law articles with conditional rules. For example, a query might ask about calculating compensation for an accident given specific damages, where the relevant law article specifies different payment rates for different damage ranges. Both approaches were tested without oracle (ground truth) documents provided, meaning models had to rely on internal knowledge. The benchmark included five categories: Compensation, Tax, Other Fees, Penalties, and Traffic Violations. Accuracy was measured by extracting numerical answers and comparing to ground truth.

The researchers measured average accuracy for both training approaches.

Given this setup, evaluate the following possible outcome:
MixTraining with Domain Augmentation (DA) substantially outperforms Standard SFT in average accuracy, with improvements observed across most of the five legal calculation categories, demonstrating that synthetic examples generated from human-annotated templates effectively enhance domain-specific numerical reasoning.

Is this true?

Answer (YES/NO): YES